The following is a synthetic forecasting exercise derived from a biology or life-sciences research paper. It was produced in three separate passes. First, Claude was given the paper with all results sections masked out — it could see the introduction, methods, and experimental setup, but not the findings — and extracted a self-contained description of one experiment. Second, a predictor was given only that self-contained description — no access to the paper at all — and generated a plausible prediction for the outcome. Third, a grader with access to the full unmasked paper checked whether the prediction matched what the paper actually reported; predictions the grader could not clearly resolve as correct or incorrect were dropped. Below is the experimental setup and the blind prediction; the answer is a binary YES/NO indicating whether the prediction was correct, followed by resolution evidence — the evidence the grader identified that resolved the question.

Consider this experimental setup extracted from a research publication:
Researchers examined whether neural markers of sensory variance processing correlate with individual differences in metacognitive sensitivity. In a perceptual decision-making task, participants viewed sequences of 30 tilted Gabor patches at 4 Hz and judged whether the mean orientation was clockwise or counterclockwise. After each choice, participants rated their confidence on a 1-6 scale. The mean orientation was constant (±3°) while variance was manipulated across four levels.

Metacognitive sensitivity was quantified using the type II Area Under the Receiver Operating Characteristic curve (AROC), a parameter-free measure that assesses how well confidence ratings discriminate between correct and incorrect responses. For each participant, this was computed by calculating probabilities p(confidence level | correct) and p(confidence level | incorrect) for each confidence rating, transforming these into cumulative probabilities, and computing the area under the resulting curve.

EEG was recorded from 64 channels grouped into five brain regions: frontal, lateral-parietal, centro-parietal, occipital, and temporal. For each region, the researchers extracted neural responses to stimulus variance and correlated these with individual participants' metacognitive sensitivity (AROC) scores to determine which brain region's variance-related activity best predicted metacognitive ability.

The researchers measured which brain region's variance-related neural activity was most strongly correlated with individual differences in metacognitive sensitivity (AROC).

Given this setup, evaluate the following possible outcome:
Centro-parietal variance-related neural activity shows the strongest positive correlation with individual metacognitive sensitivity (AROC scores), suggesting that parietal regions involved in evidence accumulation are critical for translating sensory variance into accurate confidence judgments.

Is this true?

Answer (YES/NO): NO